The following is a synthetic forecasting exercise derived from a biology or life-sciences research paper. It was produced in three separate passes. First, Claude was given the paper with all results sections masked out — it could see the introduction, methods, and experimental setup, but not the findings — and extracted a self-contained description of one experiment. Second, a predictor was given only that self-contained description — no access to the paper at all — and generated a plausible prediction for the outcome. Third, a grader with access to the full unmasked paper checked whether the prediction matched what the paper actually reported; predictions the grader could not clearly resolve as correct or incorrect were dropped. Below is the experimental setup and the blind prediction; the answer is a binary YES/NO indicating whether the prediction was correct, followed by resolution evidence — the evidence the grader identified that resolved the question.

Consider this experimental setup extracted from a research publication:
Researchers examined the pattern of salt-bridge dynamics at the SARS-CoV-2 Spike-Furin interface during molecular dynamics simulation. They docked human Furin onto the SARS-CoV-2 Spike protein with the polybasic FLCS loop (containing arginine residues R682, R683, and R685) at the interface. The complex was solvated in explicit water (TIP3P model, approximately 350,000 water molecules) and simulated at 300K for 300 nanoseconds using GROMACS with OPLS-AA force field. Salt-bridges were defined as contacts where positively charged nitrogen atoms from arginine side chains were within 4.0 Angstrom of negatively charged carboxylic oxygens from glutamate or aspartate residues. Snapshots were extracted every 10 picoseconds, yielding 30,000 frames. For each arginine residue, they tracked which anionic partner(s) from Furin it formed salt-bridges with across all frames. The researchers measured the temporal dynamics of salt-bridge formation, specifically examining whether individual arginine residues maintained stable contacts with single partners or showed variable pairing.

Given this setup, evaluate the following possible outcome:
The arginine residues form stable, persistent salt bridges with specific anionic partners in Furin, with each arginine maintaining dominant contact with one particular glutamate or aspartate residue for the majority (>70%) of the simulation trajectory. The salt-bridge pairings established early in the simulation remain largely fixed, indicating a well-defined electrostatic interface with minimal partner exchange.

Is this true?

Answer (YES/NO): YES